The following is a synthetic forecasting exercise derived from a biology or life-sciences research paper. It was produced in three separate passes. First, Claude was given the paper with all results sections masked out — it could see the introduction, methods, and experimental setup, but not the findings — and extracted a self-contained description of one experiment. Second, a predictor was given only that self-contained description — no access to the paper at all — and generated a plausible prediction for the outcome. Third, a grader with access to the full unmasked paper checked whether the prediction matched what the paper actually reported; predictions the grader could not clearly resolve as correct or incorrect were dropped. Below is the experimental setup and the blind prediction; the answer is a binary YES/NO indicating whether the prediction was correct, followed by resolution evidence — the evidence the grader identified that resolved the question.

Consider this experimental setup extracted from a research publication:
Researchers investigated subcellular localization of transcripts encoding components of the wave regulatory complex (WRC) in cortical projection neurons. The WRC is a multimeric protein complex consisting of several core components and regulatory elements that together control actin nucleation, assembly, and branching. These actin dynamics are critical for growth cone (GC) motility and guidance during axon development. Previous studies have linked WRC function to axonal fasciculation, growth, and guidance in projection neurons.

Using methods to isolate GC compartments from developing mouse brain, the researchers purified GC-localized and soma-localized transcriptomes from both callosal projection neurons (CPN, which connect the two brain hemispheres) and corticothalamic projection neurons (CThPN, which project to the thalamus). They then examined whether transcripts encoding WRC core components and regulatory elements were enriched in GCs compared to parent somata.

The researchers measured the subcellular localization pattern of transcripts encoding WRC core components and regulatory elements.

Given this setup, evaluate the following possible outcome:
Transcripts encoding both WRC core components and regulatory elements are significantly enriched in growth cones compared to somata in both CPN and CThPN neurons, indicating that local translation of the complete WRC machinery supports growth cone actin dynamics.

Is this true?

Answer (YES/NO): NO